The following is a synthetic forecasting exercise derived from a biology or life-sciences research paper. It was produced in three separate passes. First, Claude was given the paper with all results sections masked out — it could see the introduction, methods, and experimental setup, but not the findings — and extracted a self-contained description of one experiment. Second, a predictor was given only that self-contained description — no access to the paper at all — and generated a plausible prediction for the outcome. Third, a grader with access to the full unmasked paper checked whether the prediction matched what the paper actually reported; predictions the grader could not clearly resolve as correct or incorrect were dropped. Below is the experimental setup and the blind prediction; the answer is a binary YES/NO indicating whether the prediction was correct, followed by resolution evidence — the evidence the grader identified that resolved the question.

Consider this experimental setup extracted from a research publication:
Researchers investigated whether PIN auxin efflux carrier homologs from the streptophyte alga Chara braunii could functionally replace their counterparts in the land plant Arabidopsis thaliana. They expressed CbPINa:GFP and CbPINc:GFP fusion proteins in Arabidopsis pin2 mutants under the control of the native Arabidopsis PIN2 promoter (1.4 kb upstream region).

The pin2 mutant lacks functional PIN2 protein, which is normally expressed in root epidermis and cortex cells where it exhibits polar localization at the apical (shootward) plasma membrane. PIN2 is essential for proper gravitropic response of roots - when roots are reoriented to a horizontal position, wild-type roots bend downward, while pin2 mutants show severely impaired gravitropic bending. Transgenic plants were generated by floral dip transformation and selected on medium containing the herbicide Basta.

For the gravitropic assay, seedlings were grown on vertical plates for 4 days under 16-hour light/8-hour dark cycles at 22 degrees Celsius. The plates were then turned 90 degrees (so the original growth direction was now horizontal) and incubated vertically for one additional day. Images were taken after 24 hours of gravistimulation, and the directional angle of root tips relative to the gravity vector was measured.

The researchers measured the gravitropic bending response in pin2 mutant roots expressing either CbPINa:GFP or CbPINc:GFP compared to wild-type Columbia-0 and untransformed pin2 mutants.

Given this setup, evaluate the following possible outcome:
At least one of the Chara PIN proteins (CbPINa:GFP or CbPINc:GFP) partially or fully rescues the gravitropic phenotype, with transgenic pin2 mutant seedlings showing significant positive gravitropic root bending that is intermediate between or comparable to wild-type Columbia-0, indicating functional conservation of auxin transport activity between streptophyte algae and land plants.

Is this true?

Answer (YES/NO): NO